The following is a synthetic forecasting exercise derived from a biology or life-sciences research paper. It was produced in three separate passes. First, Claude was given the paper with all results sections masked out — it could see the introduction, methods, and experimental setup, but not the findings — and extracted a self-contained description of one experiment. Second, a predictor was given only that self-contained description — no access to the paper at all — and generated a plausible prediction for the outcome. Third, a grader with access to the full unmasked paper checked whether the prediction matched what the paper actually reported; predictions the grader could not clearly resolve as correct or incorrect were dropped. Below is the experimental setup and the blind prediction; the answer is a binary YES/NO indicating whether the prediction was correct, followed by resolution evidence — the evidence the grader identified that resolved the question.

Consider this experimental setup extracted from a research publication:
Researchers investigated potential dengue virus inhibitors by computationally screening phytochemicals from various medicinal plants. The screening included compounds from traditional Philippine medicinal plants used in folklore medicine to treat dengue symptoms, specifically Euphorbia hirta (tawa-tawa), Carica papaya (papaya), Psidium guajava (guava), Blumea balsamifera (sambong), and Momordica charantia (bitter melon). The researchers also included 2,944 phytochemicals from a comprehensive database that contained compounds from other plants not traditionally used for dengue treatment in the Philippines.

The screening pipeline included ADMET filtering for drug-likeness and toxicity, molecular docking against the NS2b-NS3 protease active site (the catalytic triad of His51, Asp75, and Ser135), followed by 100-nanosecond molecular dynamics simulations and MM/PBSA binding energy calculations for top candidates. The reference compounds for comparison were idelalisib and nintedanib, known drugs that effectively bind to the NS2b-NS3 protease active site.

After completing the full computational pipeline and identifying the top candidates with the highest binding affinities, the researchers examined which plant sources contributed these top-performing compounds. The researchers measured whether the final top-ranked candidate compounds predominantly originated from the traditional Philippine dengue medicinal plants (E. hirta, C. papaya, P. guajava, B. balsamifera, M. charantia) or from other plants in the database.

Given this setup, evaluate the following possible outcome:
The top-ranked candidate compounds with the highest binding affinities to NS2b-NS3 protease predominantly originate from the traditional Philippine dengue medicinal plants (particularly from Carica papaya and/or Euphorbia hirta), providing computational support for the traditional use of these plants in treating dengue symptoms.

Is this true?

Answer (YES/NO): NO